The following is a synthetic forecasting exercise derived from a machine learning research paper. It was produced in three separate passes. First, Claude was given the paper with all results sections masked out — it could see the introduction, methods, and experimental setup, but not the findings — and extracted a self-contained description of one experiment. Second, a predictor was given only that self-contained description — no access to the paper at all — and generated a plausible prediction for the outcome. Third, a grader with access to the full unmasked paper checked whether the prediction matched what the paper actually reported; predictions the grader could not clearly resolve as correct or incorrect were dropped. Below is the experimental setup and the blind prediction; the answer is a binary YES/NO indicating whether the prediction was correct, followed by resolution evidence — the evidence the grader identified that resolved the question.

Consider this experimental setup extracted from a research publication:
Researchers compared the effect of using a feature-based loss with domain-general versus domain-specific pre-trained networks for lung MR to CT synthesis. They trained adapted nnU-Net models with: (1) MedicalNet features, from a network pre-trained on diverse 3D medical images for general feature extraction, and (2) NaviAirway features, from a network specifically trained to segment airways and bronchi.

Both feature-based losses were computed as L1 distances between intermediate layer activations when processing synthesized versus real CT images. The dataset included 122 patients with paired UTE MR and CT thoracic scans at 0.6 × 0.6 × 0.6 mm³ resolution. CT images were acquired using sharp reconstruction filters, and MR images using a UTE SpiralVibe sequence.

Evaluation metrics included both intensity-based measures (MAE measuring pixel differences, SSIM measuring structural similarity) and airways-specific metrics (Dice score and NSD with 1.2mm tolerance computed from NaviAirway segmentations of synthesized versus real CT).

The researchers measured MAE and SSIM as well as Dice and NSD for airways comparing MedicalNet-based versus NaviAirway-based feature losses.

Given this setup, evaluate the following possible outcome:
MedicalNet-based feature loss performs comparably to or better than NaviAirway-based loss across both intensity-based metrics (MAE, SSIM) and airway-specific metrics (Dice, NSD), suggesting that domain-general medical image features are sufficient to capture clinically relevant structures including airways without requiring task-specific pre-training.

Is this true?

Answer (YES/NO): NO